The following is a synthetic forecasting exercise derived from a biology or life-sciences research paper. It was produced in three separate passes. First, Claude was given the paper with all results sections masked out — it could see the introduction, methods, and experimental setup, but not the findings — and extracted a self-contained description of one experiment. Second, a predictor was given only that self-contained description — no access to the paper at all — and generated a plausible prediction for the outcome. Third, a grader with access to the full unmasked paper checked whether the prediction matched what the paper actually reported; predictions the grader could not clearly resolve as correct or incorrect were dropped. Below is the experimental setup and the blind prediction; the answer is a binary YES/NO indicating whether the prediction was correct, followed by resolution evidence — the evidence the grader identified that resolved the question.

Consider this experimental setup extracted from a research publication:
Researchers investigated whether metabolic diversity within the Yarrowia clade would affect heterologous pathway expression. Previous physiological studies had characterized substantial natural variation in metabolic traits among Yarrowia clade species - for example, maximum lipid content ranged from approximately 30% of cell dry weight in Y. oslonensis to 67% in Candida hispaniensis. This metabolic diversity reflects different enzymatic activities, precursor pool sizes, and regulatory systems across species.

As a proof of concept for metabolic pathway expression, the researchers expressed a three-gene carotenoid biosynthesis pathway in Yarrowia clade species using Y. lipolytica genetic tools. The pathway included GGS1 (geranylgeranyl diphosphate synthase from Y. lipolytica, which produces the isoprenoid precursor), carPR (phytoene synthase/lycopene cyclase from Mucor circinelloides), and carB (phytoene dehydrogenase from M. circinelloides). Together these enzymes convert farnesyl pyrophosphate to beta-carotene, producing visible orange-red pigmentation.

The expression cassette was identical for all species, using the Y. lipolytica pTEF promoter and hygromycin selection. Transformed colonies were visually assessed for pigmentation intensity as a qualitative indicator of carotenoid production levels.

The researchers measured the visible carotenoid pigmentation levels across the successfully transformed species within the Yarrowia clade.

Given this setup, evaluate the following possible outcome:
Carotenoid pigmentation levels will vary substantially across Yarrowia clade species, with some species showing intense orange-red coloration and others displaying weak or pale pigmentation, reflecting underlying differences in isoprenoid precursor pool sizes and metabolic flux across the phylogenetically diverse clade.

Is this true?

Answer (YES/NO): NO